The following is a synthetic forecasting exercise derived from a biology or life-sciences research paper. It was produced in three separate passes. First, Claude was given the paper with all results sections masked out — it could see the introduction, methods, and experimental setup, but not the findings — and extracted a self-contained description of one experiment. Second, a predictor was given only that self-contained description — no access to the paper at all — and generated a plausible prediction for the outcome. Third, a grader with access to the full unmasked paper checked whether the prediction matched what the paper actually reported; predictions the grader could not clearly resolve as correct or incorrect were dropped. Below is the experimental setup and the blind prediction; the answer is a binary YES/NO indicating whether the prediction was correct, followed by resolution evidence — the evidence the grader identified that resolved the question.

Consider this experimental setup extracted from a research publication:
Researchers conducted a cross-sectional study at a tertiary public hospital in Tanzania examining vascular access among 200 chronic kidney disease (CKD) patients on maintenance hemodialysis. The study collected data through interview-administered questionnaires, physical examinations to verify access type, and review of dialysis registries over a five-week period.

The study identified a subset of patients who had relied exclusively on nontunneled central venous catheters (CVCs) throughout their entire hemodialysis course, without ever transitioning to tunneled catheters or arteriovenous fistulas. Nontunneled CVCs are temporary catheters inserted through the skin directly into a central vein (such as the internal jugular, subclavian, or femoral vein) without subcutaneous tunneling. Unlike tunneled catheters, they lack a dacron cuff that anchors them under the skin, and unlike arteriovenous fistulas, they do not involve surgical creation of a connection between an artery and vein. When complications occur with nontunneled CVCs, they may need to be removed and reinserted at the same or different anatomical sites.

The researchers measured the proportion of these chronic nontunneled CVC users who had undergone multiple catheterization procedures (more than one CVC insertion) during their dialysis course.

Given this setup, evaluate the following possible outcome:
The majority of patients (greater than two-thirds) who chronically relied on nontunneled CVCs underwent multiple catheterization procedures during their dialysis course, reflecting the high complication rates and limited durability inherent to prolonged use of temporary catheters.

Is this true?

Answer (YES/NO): YES